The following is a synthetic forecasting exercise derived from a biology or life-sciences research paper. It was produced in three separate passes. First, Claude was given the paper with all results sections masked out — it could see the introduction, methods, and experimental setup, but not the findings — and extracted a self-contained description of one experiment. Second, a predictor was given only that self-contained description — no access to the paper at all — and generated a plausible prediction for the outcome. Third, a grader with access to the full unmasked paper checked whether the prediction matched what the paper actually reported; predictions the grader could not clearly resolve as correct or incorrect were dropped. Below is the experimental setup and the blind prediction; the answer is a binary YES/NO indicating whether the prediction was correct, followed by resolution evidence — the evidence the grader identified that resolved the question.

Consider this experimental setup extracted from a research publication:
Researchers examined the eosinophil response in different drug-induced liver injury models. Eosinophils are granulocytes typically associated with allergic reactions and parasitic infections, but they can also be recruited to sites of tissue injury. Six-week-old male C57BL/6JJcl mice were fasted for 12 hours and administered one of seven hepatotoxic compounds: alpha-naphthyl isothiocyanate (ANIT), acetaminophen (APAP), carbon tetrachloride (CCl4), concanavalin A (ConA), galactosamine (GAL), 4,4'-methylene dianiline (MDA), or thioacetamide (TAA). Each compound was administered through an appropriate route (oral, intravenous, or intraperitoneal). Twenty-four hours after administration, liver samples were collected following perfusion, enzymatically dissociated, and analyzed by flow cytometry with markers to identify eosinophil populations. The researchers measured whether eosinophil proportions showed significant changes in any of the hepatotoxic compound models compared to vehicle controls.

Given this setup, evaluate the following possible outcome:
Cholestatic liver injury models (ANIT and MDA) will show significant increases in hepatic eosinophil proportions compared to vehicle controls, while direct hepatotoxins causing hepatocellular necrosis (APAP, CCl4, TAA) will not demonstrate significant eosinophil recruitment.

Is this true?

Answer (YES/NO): NO